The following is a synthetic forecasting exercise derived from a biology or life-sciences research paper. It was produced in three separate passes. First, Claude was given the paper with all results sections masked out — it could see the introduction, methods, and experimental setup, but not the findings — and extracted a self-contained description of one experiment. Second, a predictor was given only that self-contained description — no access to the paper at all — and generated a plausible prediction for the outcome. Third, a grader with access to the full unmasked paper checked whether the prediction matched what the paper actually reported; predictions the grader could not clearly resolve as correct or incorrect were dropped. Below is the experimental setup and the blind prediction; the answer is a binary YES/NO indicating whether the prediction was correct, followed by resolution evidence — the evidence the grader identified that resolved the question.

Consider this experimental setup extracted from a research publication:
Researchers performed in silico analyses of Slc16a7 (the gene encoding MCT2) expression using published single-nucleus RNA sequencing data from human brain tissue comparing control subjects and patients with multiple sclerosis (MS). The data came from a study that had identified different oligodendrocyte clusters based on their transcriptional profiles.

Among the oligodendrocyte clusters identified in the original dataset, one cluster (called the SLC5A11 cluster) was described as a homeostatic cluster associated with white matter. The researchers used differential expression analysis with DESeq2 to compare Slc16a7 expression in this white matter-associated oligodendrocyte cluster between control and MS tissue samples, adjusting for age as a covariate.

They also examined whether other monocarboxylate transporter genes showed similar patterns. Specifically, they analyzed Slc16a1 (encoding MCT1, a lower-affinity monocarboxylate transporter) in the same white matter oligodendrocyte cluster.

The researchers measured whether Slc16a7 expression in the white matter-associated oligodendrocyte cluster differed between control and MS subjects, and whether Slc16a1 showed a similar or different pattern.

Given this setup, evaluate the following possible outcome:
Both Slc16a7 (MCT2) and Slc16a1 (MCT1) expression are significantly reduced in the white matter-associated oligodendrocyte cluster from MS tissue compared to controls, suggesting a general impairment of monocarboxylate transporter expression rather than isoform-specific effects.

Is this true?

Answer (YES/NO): NO